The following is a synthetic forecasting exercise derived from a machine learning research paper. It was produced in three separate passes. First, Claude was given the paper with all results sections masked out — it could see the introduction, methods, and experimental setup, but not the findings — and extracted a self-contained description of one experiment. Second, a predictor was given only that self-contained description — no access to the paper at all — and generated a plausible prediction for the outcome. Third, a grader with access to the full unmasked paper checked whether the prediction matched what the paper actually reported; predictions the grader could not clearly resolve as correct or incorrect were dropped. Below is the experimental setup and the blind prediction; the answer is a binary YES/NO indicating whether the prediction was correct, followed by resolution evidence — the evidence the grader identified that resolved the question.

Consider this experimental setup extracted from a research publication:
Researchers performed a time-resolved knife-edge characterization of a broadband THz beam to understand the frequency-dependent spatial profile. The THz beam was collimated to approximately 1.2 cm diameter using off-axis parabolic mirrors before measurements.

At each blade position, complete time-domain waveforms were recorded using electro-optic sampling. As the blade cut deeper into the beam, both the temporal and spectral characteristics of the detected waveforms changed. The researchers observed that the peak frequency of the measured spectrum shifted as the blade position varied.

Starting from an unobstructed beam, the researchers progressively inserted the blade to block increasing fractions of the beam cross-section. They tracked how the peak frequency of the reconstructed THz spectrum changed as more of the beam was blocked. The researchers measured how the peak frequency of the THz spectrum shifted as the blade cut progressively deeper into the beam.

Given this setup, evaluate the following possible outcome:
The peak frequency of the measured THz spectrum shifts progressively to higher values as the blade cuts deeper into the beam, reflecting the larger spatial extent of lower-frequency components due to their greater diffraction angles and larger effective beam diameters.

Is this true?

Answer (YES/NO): NO